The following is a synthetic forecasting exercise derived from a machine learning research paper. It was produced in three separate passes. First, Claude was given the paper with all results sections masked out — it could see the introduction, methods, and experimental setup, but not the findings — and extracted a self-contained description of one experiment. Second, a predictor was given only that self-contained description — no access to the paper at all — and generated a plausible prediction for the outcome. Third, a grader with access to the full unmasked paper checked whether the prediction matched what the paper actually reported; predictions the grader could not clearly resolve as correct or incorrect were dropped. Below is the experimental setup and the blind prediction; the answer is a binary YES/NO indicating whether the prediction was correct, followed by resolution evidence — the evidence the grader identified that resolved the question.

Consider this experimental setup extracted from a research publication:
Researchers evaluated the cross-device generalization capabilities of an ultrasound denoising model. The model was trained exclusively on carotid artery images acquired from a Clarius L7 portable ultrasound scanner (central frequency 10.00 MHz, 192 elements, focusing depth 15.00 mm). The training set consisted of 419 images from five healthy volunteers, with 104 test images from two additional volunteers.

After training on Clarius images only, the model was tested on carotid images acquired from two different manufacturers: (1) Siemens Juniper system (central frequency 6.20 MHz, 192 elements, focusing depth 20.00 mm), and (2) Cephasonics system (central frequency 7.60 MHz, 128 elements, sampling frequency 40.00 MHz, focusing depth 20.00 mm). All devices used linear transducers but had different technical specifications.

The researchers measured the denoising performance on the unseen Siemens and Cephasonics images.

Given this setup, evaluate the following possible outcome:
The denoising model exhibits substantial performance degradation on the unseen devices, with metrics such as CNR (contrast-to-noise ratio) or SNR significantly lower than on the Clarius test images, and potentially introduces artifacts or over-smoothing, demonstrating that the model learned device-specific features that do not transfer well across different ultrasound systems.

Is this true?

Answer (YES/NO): NO